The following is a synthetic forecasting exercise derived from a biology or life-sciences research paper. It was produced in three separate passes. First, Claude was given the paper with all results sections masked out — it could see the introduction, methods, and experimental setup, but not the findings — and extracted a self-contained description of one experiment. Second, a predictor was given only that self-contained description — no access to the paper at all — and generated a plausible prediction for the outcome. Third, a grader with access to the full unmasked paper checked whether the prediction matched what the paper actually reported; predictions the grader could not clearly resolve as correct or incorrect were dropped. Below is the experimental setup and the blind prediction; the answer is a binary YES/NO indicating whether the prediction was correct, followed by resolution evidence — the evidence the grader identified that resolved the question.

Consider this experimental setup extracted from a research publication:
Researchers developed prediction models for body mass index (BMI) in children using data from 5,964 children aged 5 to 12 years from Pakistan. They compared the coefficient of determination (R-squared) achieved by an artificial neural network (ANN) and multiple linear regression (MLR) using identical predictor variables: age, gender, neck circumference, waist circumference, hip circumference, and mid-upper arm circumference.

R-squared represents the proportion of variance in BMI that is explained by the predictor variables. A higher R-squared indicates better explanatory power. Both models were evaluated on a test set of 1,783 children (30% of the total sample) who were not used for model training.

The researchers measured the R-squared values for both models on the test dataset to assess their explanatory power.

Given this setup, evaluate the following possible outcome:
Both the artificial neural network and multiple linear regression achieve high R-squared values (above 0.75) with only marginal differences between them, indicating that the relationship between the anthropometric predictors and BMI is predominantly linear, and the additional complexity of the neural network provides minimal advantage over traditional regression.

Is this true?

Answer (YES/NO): NO